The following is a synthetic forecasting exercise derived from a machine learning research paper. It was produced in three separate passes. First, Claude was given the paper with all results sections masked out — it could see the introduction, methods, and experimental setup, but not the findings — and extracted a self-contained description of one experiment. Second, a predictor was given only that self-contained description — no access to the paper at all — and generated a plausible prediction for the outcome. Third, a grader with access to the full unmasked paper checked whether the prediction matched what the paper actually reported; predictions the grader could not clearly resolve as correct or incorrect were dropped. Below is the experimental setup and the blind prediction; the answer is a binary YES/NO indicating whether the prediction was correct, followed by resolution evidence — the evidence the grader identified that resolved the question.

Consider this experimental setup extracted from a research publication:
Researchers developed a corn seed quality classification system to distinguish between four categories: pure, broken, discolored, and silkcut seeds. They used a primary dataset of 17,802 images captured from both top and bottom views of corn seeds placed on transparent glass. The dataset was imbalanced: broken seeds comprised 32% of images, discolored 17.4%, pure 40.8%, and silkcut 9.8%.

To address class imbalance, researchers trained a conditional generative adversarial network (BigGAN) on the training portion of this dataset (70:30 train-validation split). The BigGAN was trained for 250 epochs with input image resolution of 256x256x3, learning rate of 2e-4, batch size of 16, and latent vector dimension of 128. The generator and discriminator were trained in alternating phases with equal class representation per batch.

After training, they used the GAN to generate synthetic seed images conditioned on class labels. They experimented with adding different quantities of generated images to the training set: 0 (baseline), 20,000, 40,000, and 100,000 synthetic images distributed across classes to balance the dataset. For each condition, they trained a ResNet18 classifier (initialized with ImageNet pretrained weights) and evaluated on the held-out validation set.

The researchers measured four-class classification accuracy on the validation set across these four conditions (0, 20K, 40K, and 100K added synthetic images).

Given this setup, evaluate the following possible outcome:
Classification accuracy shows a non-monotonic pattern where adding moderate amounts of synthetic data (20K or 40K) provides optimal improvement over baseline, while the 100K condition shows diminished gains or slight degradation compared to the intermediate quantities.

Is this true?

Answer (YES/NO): NO